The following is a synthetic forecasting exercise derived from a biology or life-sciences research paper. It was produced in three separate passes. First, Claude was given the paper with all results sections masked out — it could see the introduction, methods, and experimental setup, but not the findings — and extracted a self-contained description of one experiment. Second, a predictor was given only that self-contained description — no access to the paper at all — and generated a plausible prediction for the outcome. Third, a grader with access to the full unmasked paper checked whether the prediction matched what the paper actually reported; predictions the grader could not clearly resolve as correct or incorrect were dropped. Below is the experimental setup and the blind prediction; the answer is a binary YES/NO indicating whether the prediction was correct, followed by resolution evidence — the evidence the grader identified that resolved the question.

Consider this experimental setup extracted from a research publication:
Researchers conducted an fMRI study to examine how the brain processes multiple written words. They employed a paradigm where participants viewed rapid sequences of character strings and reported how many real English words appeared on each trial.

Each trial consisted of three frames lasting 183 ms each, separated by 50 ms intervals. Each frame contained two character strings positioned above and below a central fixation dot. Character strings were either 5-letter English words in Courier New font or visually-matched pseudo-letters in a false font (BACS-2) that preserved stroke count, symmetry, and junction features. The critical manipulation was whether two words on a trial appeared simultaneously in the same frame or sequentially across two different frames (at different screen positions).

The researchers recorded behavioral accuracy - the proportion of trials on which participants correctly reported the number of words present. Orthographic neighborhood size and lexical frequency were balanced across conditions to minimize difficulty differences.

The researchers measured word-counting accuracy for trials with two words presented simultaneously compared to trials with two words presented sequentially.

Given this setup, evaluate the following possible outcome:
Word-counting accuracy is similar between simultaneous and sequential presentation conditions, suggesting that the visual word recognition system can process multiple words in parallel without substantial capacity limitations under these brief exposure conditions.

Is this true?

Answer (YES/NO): NO